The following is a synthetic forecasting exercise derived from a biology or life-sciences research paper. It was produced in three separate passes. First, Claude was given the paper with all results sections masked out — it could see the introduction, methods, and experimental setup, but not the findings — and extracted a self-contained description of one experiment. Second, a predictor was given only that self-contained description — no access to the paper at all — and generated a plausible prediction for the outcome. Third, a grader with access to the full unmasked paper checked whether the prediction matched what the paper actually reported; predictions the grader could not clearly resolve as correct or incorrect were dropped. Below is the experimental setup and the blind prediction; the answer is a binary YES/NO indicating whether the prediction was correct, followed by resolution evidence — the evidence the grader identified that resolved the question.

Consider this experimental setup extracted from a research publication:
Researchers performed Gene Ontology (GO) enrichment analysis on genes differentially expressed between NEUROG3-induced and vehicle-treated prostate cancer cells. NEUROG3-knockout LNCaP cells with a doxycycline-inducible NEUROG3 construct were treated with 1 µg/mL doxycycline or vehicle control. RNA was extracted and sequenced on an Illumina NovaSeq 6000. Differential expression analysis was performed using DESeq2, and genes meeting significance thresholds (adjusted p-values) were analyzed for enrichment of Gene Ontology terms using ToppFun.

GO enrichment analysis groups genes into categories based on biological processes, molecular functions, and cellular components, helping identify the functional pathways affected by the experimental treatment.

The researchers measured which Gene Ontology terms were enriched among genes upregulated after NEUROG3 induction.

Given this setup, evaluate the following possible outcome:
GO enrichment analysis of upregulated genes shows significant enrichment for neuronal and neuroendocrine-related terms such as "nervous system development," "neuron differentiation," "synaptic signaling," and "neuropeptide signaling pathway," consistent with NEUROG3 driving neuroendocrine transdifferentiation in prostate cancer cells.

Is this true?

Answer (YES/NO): YES